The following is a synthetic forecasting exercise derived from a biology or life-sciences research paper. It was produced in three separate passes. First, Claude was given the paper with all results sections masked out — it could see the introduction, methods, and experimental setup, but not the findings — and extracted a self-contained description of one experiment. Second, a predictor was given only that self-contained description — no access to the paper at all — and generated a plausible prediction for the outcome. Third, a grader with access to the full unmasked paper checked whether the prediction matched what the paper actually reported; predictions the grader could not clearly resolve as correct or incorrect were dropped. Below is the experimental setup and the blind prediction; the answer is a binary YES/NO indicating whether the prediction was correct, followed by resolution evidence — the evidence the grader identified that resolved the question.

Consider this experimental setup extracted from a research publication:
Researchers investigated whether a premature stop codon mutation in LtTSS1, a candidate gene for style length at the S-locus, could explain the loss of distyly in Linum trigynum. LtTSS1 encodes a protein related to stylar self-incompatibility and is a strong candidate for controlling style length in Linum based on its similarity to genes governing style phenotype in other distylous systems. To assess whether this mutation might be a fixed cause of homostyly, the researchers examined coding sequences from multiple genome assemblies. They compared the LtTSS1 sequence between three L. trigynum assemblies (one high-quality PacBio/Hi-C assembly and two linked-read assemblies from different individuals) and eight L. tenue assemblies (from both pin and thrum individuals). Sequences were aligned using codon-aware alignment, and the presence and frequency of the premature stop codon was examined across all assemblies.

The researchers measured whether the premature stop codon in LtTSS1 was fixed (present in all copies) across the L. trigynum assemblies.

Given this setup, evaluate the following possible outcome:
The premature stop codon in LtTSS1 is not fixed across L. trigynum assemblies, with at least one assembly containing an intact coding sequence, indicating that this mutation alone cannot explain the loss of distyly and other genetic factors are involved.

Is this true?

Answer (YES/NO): YES